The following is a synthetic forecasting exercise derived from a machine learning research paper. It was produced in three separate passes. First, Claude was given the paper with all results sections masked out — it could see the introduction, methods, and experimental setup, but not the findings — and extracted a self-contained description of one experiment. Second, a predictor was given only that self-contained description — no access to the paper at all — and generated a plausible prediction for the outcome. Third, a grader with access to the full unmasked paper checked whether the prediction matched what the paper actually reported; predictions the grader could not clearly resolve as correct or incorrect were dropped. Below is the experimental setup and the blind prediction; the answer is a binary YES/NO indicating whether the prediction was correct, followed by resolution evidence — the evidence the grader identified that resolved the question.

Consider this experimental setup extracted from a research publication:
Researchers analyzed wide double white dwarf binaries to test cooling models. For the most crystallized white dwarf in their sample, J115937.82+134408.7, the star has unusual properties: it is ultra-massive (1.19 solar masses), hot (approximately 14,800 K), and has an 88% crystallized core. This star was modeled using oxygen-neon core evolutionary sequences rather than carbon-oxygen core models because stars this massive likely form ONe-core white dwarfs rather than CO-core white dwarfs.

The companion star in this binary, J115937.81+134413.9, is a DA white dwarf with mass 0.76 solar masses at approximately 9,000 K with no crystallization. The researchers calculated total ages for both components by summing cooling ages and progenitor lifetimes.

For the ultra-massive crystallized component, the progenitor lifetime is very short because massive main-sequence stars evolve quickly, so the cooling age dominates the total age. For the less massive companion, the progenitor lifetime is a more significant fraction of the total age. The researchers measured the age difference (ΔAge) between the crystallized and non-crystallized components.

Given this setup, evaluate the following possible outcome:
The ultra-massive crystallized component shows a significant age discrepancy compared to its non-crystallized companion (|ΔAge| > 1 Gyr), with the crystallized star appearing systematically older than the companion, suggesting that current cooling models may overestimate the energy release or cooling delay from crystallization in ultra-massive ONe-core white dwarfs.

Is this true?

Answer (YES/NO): NO